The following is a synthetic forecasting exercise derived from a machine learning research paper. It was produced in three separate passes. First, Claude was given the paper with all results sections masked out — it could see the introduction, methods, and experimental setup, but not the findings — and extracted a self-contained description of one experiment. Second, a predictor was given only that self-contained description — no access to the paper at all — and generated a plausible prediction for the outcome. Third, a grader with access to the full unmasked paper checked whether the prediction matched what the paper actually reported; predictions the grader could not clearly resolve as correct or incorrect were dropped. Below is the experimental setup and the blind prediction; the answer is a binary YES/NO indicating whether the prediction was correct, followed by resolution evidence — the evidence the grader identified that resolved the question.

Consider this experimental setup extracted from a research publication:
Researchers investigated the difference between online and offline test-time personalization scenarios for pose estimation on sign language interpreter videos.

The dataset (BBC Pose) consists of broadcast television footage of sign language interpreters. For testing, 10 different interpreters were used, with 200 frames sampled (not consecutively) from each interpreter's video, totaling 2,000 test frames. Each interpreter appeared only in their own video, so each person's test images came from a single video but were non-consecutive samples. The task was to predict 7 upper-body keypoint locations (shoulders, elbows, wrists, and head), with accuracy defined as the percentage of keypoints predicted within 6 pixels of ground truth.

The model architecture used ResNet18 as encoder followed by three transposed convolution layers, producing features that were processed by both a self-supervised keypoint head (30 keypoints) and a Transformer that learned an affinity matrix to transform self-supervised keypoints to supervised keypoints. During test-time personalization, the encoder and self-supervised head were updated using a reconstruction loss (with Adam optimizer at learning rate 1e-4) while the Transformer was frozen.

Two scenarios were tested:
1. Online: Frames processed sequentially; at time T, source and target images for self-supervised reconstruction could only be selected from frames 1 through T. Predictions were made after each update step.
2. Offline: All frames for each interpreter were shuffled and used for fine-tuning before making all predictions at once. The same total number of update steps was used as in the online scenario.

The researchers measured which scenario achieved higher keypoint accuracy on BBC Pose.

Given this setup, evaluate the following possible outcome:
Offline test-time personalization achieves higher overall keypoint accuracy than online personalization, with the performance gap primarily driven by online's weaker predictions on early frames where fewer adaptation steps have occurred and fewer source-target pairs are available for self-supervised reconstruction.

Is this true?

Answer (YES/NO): NO